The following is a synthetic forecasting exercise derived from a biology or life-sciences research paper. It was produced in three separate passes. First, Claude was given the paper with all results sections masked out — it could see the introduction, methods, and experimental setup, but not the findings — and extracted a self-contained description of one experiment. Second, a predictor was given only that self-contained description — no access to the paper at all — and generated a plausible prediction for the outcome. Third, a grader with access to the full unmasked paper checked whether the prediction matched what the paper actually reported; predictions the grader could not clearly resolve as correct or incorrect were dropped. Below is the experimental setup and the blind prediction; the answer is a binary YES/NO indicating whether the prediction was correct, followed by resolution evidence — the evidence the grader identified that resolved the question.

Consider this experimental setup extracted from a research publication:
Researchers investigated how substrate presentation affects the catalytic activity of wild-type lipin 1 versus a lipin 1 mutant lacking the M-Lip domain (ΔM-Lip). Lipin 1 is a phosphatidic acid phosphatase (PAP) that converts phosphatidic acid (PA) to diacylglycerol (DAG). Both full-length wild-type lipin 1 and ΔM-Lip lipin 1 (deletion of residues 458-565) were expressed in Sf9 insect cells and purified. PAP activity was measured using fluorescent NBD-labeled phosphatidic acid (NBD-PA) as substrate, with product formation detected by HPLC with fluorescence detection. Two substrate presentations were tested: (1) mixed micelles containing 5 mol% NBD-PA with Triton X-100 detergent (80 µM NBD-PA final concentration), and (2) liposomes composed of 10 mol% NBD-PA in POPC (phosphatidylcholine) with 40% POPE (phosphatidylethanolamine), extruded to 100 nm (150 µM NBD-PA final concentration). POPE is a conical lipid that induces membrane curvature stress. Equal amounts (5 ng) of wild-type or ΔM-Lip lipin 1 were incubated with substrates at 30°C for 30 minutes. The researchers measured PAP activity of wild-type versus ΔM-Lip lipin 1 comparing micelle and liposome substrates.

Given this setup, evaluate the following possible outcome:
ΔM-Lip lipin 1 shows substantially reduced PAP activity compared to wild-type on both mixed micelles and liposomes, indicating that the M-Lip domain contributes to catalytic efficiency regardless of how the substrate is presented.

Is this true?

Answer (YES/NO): NO